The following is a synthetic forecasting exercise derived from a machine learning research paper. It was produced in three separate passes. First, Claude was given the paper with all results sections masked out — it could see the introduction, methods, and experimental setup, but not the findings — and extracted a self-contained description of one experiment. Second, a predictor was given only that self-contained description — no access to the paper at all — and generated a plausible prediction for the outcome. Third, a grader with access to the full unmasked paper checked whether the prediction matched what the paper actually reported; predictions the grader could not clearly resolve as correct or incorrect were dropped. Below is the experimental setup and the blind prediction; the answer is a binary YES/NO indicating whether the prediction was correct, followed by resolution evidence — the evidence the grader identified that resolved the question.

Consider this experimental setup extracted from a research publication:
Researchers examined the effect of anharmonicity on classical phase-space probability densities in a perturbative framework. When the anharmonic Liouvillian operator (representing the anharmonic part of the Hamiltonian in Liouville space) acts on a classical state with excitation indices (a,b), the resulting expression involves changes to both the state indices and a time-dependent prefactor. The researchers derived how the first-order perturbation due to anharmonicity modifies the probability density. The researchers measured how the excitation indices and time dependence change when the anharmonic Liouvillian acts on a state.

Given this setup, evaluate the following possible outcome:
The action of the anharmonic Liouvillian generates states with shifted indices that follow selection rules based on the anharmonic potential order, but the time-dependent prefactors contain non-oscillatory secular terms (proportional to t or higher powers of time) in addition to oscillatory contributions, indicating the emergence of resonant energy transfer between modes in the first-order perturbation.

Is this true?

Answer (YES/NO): NO